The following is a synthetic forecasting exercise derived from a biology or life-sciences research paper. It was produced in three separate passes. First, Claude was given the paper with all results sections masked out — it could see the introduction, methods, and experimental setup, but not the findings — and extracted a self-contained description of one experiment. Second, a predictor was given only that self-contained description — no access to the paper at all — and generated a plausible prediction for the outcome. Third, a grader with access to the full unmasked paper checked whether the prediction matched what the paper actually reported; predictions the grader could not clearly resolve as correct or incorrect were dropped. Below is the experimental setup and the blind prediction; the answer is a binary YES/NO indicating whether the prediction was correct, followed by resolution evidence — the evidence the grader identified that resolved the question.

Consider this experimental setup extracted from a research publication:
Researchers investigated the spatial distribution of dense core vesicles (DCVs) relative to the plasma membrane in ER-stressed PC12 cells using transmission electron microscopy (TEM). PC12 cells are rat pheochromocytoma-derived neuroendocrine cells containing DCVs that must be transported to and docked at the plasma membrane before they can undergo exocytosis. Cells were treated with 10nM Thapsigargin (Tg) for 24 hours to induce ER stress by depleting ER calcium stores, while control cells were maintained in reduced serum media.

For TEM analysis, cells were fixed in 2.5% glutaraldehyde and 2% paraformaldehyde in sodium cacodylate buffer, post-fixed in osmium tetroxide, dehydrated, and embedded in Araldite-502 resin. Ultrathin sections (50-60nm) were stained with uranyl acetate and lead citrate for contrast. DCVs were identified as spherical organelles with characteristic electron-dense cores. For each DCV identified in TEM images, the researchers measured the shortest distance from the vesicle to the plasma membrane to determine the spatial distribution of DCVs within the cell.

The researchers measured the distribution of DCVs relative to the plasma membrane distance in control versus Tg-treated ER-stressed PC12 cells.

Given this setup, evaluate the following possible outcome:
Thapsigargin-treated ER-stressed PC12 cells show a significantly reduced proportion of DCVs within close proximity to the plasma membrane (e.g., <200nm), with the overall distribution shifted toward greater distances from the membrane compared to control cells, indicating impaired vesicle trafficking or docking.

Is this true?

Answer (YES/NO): YES